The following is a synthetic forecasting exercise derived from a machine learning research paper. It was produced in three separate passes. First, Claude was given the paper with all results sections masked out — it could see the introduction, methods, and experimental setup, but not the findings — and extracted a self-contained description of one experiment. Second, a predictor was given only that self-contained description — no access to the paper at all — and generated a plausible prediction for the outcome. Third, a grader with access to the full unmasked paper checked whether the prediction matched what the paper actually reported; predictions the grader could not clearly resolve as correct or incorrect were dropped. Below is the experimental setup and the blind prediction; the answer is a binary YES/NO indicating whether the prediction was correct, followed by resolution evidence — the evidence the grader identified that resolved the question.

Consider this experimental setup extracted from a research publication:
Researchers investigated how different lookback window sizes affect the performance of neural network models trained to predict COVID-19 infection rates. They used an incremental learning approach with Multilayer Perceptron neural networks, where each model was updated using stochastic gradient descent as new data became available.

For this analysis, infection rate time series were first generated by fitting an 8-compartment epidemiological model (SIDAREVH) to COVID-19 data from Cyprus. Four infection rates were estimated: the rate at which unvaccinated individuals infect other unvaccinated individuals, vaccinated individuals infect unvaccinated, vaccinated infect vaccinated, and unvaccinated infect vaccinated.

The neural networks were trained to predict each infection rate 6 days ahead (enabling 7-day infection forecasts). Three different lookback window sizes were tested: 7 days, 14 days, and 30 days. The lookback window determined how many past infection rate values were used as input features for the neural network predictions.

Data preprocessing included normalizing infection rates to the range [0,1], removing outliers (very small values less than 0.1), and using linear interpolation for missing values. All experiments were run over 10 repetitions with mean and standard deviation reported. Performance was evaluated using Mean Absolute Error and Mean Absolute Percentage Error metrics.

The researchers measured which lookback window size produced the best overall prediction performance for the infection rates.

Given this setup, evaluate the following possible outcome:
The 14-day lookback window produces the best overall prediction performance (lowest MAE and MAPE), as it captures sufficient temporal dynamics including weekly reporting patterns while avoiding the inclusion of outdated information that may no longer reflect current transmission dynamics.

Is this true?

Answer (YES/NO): YES